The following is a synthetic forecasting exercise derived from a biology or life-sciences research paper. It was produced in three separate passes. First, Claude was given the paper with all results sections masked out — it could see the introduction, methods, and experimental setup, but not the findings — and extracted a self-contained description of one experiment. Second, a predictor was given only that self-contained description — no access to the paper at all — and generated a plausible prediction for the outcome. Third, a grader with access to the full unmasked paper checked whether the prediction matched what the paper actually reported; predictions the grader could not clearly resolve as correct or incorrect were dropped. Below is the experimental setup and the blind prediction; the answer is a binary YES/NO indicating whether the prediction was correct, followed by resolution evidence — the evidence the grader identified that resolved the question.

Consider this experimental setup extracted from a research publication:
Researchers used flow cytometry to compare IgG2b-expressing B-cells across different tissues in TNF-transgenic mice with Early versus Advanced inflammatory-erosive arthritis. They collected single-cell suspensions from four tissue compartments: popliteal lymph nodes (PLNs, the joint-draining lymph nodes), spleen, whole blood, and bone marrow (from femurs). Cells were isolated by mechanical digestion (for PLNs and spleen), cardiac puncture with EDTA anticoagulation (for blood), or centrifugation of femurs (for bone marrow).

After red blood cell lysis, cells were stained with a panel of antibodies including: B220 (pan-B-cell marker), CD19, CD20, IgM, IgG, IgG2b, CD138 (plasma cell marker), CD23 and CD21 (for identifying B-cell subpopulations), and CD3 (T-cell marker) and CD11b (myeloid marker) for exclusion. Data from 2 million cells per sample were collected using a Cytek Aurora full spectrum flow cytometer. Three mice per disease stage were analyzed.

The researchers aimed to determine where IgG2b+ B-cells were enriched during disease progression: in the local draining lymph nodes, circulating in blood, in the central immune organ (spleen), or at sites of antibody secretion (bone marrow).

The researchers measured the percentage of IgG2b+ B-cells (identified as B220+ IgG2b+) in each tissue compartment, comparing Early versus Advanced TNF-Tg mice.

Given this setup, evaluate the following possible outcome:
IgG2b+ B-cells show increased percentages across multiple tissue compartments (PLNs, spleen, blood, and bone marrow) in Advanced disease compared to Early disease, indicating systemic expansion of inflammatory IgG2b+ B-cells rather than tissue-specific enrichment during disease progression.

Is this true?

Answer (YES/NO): YES